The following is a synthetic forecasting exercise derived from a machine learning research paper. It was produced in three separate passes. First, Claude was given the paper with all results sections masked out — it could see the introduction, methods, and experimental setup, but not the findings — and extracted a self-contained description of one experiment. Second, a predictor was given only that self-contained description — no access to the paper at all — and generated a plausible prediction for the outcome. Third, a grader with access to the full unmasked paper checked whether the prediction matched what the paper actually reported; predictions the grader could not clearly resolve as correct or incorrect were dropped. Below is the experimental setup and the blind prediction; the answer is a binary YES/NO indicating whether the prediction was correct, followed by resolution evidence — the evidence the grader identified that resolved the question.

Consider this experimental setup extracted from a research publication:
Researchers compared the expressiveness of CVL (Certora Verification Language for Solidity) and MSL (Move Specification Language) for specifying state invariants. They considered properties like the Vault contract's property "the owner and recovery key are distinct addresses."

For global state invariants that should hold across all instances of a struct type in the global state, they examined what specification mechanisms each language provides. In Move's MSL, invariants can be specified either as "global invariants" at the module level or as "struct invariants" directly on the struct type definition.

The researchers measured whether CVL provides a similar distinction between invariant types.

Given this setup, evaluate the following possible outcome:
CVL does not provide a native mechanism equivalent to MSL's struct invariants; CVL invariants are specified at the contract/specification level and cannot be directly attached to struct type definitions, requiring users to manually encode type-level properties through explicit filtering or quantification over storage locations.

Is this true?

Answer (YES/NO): NO